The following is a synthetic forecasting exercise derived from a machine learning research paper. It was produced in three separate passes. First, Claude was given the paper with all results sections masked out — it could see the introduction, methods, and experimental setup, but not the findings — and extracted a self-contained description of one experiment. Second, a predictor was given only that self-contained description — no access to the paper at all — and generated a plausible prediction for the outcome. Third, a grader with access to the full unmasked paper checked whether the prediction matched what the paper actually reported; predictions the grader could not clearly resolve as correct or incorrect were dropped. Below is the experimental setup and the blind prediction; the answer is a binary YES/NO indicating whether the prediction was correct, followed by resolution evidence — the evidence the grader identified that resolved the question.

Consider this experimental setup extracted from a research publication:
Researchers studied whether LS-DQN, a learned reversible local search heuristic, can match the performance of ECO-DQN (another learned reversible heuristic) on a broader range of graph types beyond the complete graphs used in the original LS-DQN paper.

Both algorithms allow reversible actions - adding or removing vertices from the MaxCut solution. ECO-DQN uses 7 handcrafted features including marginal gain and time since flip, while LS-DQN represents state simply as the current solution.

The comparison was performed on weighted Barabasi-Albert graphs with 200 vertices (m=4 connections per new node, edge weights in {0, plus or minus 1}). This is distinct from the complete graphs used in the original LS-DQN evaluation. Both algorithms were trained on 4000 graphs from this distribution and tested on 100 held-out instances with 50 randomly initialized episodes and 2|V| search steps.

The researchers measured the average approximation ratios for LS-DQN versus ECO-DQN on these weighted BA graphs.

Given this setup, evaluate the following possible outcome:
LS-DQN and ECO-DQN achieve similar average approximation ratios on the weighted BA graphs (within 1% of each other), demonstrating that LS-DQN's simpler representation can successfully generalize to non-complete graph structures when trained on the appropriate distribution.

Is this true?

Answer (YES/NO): NO